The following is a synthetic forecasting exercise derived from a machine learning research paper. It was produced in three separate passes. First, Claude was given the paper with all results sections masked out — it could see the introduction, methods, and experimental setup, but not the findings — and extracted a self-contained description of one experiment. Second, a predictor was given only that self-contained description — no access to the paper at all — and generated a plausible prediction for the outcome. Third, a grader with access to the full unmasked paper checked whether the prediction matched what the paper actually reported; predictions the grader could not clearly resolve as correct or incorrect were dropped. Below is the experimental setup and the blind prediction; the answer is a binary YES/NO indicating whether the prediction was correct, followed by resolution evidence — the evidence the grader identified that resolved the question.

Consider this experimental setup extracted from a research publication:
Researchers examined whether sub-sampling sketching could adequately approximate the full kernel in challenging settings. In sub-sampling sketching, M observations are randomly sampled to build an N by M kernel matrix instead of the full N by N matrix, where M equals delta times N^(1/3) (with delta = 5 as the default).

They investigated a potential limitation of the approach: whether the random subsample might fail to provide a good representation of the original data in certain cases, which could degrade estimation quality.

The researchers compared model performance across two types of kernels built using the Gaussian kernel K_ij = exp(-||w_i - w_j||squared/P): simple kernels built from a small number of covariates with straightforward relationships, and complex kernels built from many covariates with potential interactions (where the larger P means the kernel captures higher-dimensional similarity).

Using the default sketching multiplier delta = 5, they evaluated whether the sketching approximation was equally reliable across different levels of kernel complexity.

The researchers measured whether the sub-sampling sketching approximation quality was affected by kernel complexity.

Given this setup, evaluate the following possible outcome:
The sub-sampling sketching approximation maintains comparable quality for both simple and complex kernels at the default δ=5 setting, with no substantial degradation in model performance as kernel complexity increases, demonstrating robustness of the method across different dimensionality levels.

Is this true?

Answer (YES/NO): NO